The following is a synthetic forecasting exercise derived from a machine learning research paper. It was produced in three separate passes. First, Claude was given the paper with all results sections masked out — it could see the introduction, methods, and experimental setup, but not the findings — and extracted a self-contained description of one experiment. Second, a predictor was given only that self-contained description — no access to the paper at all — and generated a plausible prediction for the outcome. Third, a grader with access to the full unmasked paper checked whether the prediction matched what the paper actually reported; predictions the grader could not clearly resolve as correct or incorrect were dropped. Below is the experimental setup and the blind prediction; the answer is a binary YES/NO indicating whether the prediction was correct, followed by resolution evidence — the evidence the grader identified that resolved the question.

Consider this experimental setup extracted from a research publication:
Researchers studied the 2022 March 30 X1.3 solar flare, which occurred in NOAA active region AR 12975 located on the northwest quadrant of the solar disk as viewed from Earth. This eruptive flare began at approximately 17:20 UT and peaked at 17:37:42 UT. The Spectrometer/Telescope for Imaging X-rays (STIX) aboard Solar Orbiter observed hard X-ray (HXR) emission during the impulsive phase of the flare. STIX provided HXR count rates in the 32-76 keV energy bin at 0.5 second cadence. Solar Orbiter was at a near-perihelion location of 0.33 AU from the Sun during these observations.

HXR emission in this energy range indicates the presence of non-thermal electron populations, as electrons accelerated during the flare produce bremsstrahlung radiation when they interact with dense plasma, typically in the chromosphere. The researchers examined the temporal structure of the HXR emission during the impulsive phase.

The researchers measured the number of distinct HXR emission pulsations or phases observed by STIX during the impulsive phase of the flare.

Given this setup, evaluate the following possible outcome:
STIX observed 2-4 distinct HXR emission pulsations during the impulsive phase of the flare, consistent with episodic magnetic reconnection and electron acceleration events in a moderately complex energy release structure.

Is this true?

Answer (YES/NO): YES